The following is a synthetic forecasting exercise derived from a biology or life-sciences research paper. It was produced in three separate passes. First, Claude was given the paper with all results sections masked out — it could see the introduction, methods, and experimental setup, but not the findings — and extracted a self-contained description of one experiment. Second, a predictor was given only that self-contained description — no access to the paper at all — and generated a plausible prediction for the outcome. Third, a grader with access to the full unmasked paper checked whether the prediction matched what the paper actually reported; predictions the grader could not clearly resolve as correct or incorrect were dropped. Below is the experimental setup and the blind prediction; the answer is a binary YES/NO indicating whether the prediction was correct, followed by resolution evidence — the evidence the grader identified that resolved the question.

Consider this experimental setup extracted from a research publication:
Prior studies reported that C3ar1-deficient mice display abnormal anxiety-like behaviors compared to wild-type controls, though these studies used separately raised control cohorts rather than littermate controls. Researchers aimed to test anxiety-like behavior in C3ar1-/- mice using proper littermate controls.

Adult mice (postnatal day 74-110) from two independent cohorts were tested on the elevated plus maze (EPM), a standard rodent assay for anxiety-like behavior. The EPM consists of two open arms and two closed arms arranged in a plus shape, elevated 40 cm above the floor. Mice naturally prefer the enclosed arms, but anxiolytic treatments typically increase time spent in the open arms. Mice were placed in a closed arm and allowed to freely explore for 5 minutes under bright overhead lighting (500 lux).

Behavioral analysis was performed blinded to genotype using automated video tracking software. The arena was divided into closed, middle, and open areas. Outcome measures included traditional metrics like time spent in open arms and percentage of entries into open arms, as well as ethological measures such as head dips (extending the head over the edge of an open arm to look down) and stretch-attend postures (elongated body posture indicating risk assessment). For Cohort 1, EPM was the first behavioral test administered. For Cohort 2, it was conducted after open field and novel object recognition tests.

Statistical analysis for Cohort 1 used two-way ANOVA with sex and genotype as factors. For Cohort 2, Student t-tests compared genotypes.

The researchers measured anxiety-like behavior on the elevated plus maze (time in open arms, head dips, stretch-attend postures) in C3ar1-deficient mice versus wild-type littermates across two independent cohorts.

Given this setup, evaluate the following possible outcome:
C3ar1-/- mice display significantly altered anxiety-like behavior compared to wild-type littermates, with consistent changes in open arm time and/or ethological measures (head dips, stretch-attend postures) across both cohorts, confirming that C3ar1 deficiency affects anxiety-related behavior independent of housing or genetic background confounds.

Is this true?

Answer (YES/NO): NO